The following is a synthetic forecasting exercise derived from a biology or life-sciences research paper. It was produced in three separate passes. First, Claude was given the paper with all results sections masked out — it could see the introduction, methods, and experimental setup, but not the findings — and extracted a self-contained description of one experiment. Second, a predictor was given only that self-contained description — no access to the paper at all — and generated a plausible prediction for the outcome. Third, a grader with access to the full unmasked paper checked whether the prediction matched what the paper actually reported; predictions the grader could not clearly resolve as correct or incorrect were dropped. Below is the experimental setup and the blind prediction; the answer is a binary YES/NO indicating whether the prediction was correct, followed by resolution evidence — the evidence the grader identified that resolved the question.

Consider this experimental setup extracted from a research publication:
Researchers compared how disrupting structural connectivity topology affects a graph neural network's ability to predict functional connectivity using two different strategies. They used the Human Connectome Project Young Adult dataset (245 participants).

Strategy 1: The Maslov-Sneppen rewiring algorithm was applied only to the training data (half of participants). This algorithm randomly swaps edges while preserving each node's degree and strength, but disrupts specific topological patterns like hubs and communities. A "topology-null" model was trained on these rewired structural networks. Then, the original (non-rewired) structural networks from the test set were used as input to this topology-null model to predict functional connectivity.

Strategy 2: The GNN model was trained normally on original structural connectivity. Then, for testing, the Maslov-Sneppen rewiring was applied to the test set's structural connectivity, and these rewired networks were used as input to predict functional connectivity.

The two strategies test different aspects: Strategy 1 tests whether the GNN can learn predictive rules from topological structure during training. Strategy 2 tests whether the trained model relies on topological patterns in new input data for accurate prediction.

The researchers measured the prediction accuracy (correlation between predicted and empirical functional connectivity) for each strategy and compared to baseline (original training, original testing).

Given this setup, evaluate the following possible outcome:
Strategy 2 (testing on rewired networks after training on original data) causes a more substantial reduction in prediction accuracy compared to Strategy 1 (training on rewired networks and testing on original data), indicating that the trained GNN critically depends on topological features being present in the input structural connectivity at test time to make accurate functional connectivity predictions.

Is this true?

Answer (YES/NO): YES